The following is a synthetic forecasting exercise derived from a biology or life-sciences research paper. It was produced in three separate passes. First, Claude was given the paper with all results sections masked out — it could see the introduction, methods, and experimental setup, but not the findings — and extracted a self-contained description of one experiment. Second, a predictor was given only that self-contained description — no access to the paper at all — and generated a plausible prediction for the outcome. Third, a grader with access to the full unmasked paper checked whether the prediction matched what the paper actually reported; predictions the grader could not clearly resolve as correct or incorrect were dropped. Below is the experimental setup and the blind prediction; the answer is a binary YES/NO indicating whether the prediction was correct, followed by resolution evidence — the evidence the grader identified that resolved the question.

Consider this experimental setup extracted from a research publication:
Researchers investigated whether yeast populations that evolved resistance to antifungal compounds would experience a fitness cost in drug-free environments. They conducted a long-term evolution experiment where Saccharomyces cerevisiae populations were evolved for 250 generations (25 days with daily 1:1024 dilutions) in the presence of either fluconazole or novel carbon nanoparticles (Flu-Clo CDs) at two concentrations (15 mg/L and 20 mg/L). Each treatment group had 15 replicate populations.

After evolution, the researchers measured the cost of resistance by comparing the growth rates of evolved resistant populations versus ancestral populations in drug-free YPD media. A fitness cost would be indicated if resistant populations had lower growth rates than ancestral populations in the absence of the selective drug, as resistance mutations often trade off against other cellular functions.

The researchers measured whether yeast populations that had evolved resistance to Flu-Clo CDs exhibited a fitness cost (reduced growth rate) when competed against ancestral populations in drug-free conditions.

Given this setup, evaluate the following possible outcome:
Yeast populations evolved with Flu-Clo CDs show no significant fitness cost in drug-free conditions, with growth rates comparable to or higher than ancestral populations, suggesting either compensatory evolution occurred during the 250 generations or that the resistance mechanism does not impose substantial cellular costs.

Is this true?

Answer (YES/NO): YES